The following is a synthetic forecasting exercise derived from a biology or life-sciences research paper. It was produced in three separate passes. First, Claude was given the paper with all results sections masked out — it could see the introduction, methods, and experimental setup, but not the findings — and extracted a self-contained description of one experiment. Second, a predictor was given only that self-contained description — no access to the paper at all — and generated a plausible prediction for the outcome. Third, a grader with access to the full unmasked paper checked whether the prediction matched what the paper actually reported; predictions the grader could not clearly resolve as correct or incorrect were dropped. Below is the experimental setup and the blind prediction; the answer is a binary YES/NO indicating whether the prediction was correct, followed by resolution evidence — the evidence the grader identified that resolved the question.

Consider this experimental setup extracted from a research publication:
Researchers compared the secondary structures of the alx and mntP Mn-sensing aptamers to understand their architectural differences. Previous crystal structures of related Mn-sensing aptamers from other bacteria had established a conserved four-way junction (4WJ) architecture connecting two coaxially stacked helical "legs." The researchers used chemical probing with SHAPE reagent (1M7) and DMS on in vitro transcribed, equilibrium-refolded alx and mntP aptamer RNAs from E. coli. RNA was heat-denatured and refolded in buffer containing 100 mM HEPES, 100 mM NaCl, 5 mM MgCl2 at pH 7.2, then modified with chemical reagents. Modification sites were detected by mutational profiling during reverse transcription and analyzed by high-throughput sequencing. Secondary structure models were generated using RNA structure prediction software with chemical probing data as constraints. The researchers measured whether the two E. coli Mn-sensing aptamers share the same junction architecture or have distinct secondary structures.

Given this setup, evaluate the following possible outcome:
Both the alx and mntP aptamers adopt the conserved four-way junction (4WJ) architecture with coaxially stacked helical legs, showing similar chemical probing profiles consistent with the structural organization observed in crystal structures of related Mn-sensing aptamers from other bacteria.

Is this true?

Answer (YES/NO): NO